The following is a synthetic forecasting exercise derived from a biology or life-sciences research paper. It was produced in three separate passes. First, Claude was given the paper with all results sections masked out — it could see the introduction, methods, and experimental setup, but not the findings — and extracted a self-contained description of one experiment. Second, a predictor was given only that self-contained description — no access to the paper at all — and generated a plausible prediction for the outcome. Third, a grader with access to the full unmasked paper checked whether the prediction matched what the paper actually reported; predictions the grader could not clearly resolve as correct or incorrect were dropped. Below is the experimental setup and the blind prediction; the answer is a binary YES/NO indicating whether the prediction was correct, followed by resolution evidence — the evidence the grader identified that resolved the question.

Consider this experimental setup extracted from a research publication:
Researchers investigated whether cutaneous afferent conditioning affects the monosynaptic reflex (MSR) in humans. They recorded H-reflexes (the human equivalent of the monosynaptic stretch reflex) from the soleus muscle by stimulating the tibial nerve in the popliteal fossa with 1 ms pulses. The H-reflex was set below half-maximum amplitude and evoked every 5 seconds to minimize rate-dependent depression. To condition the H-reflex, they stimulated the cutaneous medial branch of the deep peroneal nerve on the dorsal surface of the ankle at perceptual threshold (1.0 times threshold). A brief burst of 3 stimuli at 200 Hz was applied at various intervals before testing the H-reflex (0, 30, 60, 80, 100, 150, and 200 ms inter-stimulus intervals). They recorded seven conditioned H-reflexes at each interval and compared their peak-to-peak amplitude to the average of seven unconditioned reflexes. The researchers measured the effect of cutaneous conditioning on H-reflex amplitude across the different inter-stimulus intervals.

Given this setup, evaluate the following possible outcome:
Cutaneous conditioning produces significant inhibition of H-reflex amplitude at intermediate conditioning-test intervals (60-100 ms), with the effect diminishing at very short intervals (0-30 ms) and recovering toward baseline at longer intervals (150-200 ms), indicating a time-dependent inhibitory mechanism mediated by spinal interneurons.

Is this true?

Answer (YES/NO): NO